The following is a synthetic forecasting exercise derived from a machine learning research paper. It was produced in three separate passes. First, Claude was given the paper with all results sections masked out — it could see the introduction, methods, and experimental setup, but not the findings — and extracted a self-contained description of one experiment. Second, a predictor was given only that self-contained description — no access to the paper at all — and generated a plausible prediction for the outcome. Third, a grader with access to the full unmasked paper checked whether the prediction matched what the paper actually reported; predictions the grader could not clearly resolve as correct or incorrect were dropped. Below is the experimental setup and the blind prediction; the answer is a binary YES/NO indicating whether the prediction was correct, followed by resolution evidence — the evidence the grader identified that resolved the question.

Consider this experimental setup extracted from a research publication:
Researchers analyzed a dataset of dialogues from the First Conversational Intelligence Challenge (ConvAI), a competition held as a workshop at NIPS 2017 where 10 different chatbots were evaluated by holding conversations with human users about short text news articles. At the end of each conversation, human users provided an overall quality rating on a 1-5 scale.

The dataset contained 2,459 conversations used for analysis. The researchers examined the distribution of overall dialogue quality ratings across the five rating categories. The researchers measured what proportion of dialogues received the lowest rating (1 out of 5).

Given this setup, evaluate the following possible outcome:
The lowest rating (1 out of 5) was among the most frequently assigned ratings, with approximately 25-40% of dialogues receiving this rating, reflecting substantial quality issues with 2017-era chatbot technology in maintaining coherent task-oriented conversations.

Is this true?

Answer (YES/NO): NO